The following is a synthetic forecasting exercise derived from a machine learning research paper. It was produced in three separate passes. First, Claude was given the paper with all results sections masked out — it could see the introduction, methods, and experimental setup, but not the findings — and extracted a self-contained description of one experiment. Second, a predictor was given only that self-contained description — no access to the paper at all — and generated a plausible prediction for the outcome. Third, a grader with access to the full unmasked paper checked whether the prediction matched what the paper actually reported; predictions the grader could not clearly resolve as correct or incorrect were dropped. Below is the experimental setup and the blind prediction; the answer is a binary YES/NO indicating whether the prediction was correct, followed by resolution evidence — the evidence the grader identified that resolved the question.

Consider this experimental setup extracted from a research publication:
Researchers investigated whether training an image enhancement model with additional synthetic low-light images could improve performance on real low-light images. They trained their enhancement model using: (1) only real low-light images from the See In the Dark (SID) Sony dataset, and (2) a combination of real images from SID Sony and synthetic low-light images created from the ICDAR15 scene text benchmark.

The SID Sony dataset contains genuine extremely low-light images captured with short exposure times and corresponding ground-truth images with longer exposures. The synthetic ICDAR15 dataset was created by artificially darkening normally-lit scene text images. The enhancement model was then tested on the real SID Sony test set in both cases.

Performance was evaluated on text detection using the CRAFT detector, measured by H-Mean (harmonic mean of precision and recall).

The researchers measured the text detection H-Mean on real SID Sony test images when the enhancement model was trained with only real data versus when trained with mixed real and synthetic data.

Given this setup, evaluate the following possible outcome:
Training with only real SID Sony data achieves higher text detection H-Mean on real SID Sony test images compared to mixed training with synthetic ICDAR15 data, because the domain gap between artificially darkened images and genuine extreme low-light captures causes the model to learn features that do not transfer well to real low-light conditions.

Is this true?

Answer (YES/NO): NO